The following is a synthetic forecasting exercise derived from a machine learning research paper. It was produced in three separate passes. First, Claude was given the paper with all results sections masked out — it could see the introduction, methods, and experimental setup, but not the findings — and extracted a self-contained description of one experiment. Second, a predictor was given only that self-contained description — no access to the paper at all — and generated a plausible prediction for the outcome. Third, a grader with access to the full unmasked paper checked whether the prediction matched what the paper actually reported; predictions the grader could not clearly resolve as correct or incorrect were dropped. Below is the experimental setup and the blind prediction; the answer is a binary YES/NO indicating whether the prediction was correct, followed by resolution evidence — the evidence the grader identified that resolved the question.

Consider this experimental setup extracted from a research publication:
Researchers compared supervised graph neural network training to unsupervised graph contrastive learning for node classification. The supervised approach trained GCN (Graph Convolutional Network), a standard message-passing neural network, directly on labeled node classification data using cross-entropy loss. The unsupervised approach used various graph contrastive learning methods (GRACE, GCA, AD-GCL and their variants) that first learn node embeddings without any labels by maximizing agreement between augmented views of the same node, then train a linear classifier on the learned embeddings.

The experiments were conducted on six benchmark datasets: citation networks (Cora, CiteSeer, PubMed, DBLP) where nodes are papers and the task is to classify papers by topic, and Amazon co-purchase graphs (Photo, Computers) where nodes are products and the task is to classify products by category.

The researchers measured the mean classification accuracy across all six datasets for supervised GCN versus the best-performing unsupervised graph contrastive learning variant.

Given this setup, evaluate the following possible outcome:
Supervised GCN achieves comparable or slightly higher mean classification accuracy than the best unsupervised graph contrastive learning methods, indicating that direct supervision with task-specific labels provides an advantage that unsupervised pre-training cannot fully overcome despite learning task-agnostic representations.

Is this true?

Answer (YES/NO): NO